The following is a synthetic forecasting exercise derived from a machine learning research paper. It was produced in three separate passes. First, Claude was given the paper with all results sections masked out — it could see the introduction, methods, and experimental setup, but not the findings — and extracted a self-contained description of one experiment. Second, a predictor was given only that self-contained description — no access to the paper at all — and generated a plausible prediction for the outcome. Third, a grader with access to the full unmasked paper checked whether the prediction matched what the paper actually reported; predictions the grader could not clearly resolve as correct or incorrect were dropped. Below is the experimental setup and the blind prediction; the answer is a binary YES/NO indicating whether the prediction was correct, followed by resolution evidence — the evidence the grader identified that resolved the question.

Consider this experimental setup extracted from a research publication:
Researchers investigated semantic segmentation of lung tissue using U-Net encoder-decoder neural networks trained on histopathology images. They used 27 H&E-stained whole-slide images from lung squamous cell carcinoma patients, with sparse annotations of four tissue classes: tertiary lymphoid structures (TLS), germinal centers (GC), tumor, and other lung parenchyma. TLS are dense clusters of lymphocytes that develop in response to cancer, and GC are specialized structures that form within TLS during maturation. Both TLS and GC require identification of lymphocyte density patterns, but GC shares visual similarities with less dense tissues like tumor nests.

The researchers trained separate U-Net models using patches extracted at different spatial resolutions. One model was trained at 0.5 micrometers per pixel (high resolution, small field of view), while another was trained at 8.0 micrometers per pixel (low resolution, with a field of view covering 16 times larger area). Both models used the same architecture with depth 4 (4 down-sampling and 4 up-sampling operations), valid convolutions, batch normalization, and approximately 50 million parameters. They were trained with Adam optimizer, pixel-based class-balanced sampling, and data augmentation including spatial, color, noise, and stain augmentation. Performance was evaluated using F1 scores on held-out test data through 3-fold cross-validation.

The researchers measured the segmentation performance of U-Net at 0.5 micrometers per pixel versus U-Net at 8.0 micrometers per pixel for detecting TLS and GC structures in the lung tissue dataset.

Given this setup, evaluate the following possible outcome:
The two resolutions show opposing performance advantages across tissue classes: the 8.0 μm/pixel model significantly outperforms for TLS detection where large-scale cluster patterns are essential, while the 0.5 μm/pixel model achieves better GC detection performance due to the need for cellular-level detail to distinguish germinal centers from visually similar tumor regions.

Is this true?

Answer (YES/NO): NO